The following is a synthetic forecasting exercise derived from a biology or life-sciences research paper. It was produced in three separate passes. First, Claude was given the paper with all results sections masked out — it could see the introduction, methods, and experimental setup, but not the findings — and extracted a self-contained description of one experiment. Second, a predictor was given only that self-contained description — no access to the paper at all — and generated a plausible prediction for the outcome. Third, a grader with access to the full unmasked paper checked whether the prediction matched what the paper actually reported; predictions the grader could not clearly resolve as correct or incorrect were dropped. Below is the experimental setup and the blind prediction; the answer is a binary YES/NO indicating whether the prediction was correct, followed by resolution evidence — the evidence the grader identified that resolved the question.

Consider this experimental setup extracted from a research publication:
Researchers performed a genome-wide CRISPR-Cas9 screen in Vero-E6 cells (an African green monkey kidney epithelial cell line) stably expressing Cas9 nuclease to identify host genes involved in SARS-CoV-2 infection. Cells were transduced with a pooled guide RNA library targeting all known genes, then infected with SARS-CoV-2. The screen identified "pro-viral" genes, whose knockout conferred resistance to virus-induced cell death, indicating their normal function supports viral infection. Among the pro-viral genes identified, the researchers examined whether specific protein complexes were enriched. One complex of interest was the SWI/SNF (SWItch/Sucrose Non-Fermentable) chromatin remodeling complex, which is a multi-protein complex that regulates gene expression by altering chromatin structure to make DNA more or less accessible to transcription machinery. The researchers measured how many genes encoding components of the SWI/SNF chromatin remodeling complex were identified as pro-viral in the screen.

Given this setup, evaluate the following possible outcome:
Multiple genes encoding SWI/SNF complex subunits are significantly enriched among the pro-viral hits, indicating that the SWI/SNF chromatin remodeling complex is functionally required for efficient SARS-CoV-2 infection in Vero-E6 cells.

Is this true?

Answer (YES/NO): YES